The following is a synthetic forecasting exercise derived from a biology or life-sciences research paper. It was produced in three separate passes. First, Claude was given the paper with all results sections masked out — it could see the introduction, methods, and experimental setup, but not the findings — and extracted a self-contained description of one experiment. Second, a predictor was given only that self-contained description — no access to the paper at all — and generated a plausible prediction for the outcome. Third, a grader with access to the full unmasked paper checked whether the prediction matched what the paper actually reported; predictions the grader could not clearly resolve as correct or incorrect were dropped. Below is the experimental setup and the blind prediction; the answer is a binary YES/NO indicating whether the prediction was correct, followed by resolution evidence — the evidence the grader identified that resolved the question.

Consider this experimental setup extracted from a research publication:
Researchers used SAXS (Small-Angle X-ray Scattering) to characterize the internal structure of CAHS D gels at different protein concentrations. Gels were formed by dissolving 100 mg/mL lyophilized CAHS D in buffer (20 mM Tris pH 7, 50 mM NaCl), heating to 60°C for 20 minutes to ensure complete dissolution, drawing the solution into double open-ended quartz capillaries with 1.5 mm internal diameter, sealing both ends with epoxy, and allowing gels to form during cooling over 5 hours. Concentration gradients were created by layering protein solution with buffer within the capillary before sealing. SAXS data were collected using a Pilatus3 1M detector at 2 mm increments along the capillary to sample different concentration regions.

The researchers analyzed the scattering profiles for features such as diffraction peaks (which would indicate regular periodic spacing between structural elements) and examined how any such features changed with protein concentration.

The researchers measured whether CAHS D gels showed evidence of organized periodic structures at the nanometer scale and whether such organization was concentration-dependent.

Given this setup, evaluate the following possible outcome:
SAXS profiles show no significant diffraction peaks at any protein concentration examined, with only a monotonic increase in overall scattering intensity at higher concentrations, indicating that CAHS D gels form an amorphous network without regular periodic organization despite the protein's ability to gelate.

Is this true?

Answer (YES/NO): NO